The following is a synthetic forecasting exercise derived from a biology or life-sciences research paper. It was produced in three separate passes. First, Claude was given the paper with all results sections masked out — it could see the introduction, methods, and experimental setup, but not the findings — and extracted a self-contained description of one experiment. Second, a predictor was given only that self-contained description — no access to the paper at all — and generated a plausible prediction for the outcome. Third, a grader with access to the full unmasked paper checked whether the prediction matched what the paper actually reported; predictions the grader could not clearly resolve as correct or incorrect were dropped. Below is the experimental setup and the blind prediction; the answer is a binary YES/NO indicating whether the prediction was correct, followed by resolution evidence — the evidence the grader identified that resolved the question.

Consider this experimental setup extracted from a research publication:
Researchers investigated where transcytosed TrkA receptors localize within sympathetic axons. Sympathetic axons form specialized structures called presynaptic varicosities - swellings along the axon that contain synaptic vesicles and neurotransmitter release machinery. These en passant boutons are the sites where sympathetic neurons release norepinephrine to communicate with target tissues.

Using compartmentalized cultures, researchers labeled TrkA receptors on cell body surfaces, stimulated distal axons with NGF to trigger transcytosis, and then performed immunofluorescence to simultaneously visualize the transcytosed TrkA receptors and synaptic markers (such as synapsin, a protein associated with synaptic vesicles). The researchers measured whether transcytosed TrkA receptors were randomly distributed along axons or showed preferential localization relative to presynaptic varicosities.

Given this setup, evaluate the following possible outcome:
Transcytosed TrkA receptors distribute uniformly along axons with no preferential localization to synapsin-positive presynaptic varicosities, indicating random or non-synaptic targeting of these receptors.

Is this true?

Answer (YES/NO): NO